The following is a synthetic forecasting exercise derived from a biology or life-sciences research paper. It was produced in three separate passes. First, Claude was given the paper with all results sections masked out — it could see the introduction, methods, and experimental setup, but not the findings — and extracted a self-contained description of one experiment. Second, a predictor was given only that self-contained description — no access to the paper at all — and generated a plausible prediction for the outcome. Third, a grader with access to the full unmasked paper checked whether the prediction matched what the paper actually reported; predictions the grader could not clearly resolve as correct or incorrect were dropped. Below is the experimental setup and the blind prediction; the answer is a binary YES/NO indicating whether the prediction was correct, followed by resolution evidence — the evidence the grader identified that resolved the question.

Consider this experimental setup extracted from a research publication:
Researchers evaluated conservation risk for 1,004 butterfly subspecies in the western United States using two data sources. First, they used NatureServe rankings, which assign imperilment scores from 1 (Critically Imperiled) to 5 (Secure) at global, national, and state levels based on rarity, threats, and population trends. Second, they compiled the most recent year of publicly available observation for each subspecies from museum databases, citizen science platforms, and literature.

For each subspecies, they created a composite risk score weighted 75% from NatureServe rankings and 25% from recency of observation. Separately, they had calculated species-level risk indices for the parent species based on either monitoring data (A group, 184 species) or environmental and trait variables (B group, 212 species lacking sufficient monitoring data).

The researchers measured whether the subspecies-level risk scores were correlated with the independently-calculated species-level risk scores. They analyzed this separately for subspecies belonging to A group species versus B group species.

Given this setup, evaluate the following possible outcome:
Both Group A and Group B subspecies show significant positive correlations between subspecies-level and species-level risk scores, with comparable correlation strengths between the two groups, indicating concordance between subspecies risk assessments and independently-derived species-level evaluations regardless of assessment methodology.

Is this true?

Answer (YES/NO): NO